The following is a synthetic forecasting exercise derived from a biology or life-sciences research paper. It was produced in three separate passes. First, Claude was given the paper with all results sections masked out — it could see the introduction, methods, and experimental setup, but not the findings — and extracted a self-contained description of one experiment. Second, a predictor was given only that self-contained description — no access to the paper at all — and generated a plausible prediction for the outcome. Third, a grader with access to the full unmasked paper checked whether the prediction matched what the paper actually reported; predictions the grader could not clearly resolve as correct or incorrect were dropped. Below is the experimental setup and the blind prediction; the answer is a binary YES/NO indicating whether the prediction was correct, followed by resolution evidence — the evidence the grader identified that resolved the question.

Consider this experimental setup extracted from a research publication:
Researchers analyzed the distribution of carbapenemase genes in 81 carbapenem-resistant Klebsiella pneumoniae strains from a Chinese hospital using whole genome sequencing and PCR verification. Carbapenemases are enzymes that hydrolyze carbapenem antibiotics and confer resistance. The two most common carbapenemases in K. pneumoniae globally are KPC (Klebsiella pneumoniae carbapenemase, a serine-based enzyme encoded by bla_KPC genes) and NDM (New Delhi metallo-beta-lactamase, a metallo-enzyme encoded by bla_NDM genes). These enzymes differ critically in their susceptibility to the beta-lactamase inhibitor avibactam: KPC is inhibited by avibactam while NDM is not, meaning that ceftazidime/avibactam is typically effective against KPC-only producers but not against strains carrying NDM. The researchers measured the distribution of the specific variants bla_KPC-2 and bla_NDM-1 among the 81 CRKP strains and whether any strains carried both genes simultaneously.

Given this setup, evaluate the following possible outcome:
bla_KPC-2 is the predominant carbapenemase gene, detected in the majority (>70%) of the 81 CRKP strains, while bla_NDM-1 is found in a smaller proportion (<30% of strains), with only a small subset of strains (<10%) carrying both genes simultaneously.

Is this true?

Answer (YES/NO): YES